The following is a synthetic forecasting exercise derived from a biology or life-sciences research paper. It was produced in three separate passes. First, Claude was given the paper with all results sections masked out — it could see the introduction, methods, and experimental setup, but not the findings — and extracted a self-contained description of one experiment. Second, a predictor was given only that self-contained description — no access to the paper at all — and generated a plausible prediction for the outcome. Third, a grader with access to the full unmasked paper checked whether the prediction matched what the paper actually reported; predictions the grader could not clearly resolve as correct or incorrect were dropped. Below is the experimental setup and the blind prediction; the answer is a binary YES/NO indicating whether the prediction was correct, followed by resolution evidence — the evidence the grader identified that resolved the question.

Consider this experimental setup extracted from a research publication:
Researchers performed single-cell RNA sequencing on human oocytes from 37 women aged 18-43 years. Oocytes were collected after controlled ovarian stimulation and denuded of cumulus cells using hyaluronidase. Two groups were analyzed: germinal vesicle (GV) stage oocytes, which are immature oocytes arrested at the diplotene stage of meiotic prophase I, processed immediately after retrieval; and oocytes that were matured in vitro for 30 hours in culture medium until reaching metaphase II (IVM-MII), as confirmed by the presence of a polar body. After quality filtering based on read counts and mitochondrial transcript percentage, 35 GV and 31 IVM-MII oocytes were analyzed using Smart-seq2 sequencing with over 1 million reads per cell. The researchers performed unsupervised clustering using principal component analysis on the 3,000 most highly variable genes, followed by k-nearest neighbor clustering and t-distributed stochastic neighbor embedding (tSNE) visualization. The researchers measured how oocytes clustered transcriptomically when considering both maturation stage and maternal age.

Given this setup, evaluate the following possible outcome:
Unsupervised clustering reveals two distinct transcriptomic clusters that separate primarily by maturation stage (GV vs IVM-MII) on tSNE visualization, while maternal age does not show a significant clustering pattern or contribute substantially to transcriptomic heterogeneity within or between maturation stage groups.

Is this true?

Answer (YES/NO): YES